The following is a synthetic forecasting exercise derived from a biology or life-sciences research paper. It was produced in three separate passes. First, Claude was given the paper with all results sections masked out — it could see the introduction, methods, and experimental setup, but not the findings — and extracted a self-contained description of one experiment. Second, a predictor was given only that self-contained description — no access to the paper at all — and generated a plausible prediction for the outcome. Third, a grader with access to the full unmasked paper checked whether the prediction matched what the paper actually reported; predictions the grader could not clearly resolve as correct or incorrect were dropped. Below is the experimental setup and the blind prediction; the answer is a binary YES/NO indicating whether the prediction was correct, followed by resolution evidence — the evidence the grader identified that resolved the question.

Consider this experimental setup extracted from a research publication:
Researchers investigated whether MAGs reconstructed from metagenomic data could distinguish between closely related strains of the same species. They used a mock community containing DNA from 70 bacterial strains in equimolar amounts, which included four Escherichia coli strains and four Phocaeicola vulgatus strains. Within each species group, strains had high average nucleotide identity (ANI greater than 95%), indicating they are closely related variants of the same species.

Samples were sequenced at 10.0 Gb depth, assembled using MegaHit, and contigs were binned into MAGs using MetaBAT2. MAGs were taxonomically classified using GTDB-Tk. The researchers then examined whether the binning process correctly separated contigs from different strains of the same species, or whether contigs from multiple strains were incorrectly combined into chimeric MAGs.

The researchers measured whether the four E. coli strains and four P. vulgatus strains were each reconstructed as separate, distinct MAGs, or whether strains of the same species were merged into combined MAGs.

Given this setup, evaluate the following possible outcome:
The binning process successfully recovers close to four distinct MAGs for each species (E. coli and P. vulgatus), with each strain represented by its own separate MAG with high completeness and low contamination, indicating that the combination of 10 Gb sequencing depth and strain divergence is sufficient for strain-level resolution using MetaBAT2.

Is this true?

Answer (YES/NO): NO